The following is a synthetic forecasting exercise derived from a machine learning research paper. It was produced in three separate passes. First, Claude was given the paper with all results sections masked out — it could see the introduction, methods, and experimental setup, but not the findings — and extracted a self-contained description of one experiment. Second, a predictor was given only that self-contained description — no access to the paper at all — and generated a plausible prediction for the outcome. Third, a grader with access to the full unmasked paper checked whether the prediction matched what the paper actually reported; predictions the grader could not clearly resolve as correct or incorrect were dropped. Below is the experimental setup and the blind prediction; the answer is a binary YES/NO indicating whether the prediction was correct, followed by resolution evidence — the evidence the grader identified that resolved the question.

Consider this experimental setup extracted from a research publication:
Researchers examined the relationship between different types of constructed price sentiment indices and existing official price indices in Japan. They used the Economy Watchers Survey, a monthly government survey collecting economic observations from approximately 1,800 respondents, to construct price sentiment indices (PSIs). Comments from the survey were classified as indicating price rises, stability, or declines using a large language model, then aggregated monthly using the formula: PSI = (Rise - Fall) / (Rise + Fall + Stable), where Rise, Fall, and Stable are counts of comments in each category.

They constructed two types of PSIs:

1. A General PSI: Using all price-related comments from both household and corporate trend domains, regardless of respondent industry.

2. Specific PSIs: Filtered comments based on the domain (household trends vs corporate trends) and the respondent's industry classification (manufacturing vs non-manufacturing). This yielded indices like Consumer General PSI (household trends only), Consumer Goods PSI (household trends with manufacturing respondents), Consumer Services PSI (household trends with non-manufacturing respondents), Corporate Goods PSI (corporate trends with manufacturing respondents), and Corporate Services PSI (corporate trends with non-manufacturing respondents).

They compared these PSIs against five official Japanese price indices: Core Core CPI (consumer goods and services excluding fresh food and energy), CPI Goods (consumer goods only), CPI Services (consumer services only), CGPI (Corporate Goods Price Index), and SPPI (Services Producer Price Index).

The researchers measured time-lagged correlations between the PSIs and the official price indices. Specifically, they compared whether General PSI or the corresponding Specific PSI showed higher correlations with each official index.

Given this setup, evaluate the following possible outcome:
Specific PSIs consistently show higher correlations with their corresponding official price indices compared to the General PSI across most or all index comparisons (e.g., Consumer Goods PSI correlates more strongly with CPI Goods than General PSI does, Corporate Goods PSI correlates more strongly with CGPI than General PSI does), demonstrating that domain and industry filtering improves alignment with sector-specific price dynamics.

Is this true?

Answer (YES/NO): NO